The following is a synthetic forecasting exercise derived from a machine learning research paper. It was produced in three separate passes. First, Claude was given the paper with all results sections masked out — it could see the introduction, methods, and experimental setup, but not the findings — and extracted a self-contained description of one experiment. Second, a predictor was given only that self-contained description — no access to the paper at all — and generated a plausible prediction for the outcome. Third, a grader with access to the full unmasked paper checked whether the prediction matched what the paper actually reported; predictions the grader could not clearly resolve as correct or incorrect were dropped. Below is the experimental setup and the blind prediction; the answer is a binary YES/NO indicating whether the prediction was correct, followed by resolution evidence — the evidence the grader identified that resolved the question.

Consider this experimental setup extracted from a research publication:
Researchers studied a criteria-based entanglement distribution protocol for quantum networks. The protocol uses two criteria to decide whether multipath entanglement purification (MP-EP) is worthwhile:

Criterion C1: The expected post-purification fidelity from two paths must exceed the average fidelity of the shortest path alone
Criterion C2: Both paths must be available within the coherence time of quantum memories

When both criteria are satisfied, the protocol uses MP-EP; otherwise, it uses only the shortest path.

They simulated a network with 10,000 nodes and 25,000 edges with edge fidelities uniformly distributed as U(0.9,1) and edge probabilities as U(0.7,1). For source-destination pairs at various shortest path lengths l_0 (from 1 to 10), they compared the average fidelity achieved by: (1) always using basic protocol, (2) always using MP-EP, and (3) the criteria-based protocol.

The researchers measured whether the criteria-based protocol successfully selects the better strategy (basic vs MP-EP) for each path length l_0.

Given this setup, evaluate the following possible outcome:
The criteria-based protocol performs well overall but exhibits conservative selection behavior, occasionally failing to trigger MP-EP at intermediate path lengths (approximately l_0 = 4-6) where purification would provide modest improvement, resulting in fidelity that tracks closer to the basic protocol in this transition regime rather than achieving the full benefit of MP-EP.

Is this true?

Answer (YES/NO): NO